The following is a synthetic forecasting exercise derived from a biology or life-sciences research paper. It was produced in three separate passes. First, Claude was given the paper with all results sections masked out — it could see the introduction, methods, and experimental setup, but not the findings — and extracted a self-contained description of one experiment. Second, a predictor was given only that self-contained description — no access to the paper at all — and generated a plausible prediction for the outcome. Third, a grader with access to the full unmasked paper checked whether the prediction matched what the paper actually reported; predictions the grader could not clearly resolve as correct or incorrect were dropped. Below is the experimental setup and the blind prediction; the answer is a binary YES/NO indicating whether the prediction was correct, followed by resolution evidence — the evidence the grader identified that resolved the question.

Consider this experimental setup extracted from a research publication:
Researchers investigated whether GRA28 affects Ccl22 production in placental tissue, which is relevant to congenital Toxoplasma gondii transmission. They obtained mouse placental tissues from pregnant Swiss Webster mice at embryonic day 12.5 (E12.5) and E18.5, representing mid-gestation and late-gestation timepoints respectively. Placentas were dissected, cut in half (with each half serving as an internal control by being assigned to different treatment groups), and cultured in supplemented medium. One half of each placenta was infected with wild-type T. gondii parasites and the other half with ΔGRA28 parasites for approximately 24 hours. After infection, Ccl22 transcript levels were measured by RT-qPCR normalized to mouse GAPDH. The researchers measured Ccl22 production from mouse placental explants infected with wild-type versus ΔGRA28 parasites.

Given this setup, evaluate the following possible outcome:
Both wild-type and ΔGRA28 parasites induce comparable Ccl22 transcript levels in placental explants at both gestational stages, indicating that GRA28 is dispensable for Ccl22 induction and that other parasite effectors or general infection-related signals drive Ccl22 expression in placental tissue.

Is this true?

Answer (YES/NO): NO